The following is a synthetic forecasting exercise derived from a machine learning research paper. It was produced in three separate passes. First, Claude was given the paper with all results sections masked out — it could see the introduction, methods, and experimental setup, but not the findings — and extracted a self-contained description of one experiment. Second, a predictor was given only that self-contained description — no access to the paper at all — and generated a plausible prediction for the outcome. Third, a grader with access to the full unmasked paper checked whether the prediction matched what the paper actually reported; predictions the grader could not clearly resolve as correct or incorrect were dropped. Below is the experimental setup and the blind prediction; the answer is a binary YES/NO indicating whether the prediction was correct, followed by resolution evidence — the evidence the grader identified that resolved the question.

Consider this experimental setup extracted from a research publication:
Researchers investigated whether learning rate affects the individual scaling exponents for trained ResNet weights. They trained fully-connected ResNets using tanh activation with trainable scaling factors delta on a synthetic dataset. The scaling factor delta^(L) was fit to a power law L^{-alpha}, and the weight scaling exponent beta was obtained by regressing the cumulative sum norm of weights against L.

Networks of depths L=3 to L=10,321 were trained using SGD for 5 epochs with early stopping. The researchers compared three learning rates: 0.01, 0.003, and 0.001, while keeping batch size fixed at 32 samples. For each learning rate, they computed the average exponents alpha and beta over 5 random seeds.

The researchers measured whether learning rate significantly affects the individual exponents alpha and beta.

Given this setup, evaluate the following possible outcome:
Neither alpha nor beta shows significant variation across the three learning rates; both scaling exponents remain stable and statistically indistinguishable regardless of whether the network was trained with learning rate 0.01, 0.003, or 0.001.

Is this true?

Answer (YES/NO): NO